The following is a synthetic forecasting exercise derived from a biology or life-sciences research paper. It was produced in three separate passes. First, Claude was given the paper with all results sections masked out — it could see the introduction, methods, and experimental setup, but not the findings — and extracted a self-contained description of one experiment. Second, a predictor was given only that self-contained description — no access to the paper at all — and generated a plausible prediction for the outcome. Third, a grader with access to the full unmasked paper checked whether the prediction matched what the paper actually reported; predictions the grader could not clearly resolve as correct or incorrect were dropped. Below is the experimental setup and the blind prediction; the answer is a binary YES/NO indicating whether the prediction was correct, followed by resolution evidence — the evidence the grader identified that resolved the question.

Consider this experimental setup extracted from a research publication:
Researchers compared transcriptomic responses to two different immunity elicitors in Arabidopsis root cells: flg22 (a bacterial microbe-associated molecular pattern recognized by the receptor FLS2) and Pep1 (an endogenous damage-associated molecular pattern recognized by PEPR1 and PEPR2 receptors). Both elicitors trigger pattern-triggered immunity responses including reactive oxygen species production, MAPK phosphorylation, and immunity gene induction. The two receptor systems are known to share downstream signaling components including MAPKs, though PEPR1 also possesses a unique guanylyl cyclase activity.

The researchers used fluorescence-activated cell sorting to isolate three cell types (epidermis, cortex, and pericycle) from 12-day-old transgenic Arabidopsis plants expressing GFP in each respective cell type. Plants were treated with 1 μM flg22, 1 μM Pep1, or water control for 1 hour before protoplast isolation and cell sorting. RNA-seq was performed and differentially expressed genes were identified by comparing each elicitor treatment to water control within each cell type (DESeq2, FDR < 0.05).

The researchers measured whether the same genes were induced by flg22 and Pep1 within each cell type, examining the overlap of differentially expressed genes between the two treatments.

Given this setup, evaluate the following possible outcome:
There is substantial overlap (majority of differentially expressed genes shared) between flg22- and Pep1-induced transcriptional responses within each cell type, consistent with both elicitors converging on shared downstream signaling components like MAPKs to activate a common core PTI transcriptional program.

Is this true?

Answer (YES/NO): NO